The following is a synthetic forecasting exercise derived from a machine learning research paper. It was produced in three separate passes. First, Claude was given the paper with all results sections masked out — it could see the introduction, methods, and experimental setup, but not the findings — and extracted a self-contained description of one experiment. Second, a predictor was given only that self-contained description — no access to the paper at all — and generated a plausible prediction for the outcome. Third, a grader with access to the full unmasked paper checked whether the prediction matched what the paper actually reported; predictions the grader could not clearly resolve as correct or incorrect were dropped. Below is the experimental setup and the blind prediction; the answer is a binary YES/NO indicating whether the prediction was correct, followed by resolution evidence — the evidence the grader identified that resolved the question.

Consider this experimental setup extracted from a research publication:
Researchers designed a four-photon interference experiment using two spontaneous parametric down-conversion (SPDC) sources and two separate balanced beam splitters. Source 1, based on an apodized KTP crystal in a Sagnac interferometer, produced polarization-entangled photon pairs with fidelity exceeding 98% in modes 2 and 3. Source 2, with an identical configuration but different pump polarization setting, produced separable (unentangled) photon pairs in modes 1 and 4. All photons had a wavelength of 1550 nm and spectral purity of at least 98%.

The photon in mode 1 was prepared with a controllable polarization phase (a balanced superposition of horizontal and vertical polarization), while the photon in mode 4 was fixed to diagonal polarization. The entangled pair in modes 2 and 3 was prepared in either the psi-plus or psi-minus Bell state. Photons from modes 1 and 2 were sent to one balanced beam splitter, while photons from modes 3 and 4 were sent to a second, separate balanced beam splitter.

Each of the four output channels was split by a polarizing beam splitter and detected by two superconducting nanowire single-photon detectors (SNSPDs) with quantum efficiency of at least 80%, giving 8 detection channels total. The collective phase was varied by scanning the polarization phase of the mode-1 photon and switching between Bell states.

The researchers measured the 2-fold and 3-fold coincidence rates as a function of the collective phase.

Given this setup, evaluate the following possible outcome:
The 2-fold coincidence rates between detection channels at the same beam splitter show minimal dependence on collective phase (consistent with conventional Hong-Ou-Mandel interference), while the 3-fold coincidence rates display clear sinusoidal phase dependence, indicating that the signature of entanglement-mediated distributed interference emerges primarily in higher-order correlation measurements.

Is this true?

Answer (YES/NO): NO